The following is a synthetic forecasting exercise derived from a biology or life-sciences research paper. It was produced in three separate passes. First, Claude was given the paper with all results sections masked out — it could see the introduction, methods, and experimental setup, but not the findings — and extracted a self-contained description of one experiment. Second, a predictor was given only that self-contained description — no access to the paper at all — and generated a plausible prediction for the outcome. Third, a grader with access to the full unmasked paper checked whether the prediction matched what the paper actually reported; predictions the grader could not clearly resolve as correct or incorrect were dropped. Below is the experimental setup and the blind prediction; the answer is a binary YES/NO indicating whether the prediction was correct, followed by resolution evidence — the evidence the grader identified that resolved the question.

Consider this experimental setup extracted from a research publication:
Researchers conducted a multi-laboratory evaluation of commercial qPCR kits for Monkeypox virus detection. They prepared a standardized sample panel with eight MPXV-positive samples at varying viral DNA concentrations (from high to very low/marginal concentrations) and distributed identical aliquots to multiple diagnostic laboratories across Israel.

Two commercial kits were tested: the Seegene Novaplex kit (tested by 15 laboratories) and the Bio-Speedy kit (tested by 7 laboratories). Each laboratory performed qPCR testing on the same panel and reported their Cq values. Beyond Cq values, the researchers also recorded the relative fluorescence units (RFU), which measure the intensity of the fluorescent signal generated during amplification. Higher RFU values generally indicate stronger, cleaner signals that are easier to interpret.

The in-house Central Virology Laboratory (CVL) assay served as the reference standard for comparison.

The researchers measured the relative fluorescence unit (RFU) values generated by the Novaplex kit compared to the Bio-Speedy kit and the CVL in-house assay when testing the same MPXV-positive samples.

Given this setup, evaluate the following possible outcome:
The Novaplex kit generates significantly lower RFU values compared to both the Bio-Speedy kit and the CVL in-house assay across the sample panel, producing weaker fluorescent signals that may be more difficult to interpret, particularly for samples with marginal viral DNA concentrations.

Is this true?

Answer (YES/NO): YES